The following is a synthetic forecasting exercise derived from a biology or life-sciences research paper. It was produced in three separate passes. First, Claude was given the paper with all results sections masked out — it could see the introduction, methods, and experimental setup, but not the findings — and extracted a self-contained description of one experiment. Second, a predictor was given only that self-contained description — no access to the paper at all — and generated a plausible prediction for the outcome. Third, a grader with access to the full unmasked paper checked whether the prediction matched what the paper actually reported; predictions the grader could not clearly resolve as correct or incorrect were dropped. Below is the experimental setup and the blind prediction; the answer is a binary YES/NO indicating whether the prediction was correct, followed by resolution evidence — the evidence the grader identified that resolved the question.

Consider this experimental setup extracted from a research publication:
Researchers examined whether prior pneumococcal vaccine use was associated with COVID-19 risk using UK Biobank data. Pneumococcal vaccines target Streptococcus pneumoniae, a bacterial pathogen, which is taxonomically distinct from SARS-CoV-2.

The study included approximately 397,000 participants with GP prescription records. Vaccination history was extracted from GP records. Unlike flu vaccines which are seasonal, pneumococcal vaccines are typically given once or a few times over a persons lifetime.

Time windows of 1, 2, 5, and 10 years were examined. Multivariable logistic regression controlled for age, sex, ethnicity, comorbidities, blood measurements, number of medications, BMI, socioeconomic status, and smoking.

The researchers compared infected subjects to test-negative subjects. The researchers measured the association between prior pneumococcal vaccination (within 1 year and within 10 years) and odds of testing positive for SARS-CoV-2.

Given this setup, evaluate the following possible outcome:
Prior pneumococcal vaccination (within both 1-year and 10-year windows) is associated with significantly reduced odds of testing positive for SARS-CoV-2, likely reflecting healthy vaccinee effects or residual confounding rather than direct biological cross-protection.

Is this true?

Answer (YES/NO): YES